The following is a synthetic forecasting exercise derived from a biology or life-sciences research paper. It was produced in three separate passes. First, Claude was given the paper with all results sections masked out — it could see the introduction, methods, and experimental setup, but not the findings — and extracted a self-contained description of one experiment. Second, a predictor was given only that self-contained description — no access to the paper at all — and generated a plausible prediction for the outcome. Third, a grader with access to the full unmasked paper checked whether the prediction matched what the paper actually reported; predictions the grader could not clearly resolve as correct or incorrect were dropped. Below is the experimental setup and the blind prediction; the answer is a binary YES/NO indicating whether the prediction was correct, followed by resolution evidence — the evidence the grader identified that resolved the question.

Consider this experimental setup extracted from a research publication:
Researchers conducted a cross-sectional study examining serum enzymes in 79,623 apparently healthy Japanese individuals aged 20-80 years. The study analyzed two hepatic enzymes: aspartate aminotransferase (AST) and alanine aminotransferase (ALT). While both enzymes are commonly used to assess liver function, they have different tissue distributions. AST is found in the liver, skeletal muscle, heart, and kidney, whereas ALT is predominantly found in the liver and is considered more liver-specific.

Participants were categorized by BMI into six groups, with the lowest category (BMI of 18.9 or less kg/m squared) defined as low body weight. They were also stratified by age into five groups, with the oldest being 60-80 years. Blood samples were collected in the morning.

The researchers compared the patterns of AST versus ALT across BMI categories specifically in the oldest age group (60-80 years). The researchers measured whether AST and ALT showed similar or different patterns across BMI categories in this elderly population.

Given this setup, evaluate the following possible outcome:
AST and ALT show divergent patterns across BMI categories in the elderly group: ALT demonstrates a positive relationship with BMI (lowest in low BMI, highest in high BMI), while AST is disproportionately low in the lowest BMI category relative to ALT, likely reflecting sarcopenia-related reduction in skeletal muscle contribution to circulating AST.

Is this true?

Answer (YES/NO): NO